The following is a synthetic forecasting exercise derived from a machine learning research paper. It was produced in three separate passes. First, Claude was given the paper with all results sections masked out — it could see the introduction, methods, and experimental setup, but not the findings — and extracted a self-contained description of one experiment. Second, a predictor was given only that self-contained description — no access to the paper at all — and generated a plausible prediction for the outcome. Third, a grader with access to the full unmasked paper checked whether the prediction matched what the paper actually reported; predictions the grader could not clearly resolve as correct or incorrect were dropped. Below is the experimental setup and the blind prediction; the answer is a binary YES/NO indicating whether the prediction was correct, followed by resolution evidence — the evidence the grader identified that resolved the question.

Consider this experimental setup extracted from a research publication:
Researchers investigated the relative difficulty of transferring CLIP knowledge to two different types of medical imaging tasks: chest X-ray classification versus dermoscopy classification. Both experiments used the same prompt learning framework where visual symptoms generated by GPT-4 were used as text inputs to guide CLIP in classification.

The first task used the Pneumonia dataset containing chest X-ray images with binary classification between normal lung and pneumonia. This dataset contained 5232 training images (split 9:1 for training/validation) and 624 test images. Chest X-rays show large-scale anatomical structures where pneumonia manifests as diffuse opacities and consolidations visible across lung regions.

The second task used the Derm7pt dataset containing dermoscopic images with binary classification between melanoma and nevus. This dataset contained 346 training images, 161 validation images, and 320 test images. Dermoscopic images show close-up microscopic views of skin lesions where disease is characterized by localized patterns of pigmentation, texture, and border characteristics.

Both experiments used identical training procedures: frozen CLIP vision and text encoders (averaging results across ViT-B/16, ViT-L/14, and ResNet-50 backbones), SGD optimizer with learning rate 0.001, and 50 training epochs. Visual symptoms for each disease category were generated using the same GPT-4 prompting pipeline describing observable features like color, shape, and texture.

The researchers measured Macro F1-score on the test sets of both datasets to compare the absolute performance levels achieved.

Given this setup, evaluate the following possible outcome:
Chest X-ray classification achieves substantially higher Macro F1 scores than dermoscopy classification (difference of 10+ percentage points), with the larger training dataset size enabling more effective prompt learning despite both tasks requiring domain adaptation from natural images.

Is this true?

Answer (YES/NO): NO